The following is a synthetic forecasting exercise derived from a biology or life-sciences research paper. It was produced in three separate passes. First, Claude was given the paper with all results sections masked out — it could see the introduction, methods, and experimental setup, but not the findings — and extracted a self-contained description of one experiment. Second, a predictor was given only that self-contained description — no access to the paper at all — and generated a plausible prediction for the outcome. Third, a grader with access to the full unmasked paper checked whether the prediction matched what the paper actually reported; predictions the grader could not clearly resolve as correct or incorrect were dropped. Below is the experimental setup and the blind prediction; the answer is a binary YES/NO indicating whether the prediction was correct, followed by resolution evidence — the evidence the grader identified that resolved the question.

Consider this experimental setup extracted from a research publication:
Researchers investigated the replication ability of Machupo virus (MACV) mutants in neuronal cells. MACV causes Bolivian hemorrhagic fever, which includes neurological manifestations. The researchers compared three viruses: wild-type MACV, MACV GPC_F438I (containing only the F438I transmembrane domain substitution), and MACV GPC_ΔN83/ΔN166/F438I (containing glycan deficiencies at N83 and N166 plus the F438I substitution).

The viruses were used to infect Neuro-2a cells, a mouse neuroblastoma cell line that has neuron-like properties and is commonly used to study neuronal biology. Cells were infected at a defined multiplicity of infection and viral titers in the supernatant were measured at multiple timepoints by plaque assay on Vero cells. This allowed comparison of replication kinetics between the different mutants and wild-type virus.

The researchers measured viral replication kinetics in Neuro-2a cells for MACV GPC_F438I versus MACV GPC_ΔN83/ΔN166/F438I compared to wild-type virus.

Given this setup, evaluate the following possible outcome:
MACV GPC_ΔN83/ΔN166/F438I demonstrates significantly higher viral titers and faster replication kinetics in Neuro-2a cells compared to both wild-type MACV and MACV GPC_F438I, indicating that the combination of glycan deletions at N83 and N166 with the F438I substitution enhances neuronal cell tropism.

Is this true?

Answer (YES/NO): NO